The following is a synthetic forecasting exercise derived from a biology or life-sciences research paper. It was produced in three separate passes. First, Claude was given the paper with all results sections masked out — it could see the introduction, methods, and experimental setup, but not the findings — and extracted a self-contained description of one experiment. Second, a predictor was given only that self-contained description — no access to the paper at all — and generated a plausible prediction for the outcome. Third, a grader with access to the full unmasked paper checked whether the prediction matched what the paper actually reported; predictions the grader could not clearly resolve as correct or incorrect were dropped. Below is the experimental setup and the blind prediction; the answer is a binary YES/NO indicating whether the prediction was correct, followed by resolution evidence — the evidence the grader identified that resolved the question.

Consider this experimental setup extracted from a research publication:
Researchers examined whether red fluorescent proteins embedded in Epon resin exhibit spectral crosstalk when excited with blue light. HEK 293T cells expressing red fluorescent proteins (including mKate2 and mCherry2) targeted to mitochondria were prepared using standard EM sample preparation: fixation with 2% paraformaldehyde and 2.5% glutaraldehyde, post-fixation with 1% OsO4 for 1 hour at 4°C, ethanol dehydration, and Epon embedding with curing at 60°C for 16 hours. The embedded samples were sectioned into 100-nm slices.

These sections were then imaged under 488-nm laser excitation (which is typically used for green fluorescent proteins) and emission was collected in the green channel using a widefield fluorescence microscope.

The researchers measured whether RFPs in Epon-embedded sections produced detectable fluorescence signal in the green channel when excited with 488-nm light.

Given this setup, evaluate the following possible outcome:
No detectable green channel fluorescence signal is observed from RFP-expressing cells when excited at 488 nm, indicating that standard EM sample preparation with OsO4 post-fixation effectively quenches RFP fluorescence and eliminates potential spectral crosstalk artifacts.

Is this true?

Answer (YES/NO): NO